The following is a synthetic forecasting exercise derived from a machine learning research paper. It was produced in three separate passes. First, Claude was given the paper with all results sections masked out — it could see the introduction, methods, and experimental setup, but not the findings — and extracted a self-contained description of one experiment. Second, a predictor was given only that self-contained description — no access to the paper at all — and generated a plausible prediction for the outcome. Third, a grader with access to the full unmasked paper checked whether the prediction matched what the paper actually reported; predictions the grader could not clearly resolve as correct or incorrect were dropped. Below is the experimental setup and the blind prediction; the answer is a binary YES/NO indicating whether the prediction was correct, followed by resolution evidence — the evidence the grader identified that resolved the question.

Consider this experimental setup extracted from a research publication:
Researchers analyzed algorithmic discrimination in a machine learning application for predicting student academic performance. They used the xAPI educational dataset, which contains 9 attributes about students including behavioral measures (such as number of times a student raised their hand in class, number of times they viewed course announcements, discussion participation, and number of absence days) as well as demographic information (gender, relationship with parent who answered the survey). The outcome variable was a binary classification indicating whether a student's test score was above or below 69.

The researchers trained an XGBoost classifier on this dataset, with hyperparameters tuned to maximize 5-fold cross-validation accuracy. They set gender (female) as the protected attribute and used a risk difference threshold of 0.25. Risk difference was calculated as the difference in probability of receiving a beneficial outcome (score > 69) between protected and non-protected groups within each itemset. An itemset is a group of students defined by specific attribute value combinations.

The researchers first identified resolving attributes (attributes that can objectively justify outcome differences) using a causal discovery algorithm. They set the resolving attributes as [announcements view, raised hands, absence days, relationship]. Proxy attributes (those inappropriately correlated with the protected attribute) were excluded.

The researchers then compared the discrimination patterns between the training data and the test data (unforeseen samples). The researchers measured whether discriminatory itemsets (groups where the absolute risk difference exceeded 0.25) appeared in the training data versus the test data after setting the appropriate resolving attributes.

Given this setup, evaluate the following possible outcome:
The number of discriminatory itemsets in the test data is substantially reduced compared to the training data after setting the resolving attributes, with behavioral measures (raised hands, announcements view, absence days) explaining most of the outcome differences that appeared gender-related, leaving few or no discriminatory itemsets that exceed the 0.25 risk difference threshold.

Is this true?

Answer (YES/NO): NO